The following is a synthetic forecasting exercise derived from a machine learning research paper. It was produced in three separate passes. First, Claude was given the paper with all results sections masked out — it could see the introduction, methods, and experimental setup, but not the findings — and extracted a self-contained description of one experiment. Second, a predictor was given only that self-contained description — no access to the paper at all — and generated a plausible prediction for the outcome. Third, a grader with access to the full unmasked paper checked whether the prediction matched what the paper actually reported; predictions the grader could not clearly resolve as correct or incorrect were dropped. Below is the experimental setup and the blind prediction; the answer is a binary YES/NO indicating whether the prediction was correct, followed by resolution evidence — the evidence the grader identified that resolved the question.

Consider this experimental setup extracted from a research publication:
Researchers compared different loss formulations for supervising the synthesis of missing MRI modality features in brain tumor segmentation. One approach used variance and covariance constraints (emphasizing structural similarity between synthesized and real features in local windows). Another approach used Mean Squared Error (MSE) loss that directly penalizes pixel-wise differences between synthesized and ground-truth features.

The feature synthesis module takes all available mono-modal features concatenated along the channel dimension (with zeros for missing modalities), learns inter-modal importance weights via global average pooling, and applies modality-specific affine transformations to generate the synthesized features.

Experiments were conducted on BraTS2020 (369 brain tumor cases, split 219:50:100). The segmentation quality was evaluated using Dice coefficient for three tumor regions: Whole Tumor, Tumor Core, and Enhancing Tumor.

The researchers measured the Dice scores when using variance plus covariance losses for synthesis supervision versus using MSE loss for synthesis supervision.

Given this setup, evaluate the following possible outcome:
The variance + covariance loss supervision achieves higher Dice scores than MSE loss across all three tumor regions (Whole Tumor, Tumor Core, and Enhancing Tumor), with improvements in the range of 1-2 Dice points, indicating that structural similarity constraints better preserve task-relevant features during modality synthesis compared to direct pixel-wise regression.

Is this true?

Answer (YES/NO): NO